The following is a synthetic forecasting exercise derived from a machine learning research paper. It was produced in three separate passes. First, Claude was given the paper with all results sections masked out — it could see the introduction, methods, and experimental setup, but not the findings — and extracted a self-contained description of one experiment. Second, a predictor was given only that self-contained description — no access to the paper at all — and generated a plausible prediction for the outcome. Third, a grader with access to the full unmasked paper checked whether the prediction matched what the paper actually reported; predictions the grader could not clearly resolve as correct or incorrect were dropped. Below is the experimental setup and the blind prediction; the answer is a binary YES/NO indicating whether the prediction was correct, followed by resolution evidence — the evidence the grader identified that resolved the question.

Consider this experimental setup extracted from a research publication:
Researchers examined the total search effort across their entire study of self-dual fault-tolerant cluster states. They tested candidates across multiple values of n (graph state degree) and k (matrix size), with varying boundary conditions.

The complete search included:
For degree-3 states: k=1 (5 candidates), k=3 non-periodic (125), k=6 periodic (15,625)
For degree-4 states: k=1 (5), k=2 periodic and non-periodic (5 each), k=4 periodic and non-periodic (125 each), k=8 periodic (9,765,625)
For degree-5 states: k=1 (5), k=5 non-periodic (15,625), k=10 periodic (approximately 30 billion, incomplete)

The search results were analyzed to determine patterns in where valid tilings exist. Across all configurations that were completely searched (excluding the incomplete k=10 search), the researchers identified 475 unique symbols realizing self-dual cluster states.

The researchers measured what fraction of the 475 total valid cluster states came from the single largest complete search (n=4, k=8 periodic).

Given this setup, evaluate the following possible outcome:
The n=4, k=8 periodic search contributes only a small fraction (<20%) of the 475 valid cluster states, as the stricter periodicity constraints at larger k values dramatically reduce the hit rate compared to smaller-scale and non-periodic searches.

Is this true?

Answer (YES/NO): NO